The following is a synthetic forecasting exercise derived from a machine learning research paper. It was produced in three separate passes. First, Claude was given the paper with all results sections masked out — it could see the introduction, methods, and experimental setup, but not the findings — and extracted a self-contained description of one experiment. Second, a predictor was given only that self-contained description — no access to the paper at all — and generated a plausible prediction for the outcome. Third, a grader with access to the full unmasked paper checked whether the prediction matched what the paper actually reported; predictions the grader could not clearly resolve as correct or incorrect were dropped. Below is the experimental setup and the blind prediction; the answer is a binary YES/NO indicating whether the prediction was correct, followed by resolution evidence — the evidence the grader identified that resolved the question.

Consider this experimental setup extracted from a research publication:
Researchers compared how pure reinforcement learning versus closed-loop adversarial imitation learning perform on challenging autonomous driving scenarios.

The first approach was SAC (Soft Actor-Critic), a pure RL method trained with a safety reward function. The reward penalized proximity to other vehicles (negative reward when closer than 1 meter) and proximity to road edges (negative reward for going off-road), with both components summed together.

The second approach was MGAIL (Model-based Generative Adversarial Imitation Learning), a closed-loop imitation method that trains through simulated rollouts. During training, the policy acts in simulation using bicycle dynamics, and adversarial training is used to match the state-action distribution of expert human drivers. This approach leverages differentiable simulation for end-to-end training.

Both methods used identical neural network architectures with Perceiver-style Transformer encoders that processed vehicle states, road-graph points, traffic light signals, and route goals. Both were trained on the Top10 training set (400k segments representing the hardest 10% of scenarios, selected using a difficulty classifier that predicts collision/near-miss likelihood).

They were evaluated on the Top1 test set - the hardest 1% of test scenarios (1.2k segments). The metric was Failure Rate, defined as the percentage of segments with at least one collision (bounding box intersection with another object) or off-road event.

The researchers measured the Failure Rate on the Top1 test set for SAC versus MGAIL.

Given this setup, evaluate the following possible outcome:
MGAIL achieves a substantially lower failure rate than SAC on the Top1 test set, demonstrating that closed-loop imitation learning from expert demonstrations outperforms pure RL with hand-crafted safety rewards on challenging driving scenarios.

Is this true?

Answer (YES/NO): NO